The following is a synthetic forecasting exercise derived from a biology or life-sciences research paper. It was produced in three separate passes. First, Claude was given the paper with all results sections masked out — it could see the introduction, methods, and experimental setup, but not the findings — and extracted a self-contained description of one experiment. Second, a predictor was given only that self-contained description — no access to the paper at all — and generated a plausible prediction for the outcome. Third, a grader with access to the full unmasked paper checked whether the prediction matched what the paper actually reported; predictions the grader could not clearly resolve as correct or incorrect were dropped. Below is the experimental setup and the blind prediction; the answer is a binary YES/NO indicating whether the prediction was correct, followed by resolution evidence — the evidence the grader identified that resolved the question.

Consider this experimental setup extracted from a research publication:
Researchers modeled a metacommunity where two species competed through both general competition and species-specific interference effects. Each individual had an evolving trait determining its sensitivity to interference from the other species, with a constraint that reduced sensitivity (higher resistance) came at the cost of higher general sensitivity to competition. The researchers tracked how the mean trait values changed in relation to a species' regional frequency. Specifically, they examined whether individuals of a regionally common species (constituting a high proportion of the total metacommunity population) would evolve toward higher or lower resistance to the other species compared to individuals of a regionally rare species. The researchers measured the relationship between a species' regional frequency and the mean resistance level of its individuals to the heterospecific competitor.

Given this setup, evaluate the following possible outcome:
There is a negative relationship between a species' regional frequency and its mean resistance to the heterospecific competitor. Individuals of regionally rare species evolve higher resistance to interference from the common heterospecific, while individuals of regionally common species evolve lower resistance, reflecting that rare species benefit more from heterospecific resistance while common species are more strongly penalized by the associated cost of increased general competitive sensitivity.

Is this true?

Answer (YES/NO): YES